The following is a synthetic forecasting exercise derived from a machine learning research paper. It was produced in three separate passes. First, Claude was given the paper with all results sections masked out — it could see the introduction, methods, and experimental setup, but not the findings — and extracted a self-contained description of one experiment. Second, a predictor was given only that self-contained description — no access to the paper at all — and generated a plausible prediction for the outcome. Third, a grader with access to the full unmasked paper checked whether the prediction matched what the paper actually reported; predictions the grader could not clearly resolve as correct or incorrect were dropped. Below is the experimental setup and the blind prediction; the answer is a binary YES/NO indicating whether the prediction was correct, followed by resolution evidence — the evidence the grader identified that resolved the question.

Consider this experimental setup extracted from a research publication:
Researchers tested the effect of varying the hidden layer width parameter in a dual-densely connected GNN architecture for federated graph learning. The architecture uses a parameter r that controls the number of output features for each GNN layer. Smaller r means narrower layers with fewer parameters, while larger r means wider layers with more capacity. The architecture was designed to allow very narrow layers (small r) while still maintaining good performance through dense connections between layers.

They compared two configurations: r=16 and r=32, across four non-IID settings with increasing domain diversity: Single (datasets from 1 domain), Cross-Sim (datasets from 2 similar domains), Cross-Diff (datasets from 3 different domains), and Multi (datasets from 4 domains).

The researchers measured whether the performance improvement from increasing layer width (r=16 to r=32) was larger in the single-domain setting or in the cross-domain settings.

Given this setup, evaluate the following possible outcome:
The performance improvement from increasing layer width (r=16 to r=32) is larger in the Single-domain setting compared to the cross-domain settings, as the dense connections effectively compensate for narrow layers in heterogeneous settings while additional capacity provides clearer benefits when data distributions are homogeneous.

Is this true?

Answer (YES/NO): NO